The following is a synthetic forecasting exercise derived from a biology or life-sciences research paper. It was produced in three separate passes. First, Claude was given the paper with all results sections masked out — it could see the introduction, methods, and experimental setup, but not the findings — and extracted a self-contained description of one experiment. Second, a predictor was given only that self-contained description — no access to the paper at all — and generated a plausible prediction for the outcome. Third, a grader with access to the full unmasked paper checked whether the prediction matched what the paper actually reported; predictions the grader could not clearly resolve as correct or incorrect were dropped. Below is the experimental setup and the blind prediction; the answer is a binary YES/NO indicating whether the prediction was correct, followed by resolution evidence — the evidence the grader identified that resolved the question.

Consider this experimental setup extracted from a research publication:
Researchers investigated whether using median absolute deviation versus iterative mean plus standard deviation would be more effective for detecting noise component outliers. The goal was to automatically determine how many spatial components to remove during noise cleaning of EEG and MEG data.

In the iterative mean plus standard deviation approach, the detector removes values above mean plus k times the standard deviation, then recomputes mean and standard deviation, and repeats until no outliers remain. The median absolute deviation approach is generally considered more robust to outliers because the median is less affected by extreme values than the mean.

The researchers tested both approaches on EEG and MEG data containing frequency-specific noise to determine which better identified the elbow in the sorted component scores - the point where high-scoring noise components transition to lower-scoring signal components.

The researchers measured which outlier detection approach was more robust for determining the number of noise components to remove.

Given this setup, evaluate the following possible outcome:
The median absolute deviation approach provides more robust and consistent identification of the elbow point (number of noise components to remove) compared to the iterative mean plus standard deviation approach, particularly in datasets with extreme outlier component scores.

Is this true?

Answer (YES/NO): NO